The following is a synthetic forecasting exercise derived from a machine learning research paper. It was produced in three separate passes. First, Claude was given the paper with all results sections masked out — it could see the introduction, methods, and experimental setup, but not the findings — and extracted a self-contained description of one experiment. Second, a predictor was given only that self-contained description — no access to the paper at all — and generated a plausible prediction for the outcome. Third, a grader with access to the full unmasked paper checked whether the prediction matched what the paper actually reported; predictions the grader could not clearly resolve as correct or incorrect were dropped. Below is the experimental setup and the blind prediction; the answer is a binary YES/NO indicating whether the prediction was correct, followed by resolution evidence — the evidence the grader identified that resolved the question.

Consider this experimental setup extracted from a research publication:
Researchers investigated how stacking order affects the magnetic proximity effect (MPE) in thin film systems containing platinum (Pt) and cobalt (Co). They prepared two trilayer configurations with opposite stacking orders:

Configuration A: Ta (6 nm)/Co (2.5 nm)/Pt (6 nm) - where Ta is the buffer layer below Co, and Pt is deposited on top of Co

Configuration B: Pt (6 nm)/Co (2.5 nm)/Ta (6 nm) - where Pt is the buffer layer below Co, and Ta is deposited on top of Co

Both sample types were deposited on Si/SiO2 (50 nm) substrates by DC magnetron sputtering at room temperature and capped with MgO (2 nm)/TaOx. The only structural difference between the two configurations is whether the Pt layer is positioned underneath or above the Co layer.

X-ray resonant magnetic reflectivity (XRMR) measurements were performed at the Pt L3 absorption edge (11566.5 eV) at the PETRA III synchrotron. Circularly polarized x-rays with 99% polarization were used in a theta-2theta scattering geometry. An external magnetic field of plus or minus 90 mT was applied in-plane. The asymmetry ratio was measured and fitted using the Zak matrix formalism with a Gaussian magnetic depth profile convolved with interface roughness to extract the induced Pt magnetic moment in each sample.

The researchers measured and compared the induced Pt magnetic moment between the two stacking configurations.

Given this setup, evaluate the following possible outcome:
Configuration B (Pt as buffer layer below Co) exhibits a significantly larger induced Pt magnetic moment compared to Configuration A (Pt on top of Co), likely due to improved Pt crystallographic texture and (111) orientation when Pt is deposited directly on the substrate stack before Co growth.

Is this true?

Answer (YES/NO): NO